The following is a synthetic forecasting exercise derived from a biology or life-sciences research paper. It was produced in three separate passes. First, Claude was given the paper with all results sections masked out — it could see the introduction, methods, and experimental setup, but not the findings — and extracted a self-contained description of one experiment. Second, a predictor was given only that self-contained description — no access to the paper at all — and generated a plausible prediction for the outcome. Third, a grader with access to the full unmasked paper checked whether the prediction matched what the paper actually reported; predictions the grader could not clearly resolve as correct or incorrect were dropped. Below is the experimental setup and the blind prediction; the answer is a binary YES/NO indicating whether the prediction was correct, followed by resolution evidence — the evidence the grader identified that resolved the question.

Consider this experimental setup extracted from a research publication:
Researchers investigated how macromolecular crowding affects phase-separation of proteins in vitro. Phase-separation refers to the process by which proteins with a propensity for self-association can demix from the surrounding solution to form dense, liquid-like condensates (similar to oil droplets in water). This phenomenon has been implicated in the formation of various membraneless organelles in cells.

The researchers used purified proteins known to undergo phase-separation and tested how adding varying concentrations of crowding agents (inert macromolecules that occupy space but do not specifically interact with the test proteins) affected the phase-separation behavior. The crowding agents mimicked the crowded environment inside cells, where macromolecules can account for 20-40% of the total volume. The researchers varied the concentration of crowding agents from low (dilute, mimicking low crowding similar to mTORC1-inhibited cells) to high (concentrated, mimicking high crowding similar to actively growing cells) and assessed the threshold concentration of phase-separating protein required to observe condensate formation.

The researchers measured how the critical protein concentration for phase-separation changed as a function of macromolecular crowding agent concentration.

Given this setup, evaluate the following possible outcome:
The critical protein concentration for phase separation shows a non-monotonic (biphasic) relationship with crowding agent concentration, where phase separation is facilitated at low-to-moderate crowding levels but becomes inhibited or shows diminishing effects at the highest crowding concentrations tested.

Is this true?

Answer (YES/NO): NO